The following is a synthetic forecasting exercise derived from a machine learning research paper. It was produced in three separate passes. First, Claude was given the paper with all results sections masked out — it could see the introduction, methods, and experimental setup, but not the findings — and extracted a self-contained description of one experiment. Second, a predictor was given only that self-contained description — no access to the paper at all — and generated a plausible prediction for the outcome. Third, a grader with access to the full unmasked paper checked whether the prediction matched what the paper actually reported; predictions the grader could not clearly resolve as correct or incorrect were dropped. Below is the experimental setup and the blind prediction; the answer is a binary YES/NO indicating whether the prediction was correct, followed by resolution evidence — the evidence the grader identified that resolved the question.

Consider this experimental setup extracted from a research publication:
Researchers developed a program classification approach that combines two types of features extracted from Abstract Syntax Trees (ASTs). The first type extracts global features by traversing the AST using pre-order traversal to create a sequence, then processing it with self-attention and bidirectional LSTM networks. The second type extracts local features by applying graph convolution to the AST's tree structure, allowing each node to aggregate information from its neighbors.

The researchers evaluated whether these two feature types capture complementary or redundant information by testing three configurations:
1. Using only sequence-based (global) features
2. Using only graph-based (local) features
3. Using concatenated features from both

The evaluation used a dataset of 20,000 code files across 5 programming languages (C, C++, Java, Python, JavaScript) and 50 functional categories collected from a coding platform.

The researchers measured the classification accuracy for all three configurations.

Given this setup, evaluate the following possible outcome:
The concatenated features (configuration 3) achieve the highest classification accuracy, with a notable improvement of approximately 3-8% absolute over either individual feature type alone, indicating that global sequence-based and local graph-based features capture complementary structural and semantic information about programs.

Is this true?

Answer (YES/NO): NO